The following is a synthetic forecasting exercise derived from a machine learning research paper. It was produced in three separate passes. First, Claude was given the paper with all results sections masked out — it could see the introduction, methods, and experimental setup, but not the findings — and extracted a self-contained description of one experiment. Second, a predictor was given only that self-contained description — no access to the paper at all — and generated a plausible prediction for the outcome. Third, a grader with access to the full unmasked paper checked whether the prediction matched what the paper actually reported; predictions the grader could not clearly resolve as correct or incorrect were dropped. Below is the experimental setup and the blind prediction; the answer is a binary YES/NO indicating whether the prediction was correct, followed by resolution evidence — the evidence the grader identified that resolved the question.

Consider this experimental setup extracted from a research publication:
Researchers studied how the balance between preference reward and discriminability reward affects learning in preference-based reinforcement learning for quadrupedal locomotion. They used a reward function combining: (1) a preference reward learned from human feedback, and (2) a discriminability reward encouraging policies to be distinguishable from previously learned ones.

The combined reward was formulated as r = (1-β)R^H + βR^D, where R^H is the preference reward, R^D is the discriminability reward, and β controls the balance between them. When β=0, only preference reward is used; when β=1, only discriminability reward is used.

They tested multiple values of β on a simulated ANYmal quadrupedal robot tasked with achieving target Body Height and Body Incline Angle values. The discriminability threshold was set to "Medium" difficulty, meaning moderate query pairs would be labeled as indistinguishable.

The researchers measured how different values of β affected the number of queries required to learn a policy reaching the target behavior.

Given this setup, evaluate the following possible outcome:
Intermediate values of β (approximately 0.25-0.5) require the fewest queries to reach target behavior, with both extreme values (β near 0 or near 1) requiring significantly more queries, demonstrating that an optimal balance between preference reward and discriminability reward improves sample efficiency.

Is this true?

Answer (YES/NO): NO